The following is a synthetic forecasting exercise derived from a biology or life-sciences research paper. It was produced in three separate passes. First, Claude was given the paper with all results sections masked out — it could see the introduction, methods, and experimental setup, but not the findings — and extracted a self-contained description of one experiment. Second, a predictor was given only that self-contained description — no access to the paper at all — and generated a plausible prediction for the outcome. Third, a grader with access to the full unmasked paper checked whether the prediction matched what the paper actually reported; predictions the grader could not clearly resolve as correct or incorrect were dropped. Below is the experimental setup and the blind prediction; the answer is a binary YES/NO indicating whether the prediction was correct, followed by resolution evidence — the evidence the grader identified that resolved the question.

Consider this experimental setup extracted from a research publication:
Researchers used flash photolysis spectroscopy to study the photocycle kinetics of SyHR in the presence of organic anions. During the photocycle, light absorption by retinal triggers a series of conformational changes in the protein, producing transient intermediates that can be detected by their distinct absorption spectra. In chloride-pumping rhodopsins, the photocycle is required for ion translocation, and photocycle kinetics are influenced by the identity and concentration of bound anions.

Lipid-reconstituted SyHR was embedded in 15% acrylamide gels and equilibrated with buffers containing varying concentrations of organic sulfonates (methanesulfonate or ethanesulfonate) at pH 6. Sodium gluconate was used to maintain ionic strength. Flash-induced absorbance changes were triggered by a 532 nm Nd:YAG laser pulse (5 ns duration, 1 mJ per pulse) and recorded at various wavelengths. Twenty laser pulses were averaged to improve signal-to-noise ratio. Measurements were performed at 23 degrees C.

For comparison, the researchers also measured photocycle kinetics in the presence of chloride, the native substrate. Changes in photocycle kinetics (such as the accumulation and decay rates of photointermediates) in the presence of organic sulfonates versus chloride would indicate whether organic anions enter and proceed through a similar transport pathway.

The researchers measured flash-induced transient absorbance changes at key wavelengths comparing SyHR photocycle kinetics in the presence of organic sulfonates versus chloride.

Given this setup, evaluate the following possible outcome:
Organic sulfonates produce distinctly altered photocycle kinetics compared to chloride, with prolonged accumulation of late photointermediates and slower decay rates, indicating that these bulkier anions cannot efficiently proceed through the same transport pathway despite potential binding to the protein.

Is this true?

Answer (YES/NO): NO